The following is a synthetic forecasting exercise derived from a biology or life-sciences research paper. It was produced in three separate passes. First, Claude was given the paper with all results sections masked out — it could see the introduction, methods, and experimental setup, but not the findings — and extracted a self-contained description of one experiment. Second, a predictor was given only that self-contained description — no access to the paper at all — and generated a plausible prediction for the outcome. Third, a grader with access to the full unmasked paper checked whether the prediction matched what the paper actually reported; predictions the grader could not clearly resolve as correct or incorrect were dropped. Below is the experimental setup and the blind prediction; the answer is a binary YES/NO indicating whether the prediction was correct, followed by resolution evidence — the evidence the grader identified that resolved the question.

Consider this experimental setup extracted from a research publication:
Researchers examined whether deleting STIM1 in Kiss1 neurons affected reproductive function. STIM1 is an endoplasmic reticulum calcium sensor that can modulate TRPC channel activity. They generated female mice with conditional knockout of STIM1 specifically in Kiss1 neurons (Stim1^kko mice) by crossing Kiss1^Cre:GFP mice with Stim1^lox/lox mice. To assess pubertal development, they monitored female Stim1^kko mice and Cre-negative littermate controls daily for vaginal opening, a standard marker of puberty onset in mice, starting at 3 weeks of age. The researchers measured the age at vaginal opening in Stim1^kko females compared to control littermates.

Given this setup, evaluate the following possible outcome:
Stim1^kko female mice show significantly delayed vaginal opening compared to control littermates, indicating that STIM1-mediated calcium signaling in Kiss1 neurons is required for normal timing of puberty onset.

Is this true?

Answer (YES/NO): NO